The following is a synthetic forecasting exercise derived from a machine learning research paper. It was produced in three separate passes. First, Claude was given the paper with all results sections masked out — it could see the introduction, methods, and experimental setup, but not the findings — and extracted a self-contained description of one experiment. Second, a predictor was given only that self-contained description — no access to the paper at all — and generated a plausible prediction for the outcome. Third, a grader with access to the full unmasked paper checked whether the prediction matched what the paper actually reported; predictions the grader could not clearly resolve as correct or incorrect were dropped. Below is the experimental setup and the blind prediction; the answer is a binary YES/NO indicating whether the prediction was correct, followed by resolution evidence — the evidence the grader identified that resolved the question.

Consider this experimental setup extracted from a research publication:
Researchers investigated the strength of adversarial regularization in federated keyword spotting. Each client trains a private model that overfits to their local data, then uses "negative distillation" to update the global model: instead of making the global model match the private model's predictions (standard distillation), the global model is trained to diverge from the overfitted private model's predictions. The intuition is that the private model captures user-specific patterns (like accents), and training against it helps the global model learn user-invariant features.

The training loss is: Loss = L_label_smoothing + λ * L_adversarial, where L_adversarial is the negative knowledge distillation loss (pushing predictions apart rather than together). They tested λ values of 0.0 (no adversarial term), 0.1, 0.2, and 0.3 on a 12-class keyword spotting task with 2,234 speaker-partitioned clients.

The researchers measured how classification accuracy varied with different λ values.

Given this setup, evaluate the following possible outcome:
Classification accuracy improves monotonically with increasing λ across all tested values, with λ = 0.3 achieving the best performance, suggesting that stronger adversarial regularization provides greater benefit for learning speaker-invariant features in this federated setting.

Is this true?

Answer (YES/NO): NO